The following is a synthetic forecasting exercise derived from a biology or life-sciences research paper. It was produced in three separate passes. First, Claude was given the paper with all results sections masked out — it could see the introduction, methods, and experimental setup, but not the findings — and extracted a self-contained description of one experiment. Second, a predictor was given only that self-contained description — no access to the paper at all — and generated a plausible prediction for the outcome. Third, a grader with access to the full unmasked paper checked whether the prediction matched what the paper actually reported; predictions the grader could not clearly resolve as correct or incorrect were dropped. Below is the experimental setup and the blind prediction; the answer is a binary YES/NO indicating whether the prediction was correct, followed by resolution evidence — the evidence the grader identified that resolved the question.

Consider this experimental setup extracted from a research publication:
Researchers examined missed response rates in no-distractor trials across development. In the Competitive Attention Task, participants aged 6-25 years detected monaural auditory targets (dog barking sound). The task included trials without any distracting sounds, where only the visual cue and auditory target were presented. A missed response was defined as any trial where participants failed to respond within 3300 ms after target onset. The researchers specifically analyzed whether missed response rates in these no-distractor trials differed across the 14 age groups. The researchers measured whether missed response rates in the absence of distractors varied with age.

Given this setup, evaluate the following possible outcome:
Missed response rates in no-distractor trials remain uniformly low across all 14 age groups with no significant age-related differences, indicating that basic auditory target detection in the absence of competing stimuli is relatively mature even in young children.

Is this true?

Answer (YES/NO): YES